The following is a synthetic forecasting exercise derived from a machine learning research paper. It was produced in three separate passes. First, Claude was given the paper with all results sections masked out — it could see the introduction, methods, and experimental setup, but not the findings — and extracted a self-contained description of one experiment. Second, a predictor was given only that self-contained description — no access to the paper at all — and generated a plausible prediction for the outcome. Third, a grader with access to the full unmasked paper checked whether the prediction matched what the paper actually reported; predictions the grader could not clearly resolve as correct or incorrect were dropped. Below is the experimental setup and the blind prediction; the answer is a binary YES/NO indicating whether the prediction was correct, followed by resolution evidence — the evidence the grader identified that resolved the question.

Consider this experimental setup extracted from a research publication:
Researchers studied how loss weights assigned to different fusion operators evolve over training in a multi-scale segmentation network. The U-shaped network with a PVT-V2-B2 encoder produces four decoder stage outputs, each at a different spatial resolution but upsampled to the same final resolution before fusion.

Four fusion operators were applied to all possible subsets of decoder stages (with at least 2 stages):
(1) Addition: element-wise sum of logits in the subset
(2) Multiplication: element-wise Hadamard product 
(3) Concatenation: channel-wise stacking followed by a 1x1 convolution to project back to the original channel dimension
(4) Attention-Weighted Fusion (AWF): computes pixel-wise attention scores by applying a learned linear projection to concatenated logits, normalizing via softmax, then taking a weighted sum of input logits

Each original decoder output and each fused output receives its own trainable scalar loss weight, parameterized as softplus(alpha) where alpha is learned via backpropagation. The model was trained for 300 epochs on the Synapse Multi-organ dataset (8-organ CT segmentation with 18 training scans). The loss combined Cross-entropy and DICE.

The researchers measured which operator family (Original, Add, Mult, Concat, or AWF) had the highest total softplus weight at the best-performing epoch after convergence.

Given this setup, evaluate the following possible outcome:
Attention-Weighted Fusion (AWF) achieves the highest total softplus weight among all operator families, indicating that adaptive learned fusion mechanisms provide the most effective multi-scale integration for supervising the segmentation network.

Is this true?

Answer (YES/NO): YES